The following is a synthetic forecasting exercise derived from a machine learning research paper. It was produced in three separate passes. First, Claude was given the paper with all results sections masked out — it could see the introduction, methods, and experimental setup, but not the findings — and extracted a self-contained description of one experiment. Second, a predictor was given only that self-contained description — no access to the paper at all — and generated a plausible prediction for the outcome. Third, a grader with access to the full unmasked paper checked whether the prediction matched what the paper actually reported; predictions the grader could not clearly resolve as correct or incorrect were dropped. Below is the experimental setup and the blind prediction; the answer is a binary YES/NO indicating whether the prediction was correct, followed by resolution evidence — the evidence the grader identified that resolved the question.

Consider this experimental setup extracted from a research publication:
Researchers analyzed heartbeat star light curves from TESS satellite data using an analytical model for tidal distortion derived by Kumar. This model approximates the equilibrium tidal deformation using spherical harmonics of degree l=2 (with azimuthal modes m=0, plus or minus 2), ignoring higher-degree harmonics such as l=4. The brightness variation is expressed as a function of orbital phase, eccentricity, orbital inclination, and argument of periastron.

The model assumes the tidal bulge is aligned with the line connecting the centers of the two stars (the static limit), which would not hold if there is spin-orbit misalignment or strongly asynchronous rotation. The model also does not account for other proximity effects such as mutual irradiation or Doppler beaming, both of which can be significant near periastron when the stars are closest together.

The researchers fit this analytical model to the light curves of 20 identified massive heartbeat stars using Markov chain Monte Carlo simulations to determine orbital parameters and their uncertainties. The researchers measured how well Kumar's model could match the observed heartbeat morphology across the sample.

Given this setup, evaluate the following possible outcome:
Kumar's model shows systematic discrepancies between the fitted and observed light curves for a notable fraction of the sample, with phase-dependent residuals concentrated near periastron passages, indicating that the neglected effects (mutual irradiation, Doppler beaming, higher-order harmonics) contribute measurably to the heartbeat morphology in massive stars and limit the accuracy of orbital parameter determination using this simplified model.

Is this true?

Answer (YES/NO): YES